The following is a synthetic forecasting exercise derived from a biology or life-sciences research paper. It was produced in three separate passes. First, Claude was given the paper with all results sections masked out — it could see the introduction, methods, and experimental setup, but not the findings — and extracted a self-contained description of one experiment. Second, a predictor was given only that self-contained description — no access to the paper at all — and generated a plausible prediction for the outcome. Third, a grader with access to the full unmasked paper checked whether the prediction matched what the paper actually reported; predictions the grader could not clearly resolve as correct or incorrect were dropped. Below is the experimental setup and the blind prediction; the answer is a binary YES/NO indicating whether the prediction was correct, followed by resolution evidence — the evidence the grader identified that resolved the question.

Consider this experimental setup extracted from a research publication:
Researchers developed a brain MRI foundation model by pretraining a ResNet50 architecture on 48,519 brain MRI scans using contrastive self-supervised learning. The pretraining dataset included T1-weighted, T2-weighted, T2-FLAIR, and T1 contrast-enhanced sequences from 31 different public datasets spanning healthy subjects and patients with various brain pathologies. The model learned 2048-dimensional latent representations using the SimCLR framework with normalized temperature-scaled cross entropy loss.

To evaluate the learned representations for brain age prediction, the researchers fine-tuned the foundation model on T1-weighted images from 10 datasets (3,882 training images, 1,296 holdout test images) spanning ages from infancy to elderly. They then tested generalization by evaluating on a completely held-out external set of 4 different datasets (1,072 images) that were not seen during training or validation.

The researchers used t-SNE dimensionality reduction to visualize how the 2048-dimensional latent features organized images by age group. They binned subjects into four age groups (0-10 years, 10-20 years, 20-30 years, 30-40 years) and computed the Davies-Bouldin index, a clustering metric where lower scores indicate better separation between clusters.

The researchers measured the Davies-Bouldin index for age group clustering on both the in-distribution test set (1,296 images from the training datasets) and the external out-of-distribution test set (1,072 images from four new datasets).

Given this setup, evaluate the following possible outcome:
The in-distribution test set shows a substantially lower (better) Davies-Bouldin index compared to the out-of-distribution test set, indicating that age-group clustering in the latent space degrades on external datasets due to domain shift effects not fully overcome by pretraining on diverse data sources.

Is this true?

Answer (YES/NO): YES